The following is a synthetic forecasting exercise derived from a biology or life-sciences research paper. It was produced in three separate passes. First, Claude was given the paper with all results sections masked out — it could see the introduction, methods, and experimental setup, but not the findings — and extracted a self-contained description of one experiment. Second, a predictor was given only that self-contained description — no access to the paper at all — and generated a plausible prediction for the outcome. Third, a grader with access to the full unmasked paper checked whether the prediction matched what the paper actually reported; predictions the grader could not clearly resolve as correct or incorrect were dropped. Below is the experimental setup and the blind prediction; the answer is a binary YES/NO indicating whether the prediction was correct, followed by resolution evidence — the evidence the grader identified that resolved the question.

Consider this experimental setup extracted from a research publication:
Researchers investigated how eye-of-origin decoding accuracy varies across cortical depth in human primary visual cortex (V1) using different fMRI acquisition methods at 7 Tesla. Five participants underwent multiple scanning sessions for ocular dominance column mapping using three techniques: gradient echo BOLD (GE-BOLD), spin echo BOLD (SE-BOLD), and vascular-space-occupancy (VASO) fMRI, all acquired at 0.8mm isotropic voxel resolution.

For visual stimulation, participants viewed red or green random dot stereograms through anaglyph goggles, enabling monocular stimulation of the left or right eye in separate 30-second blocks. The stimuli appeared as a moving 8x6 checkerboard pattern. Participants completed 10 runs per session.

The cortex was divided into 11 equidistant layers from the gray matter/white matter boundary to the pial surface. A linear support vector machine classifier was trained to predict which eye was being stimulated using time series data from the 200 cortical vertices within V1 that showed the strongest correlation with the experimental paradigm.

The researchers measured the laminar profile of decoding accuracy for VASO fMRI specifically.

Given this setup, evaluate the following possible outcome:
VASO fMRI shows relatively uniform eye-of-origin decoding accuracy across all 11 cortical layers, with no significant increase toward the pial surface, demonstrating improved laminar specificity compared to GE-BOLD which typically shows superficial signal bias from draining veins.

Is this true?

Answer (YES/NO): NO